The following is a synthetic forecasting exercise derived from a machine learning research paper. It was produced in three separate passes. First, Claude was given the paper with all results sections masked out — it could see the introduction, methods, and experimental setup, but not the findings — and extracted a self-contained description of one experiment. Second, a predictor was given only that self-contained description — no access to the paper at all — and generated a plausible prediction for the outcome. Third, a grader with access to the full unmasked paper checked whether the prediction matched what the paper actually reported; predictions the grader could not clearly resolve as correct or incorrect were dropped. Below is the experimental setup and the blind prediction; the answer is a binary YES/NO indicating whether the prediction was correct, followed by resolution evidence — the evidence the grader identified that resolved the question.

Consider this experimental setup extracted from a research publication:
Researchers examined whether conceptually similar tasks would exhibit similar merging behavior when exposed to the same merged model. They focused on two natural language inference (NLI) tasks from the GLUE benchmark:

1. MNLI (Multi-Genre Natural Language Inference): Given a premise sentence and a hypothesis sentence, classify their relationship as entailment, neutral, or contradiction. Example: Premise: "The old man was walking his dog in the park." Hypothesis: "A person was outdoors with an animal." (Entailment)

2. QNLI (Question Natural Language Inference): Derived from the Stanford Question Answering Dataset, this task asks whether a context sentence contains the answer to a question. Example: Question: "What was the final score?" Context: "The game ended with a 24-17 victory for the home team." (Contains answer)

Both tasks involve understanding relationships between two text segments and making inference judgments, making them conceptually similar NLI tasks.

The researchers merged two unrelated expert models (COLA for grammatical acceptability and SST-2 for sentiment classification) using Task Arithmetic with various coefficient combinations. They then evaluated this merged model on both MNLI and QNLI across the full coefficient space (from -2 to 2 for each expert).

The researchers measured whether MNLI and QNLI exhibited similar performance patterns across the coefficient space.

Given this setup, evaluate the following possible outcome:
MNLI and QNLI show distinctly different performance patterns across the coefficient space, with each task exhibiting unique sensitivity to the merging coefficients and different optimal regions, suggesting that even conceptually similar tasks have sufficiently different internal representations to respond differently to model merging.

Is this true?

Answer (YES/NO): YES